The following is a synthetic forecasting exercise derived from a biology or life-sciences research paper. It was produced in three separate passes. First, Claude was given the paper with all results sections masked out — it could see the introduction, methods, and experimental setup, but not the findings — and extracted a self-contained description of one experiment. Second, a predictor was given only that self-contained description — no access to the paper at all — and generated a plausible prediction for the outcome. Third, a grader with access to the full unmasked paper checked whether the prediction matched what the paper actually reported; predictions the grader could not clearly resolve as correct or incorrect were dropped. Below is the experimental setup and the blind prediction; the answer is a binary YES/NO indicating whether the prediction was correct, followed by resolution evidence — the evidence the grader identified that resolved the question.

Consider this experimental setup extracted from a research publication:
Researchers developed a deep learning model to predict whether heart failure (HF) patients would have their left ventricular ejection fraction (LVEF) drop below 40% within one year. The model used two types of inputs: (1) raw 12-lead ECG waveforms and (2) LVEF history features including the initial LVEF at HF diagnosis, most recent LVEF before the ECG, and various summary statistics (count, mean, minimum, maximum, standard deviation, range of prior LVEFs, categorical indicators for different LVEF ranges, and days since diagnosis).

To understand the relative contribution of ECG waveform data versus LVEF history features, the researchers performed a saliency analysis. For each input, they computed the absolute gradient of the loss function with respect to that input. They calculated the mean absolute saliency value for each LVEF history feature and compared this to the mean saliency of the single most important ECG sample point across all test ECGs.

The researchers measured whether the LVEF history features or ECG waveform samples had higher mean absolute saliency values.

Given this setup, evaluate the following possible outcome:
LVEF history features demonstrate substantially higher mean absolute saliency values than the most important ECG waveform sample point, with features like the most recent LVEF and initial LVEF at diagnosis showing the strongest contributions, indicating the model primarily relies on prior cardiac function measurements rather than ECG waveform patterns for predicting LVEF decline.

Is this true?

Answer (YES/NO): NO